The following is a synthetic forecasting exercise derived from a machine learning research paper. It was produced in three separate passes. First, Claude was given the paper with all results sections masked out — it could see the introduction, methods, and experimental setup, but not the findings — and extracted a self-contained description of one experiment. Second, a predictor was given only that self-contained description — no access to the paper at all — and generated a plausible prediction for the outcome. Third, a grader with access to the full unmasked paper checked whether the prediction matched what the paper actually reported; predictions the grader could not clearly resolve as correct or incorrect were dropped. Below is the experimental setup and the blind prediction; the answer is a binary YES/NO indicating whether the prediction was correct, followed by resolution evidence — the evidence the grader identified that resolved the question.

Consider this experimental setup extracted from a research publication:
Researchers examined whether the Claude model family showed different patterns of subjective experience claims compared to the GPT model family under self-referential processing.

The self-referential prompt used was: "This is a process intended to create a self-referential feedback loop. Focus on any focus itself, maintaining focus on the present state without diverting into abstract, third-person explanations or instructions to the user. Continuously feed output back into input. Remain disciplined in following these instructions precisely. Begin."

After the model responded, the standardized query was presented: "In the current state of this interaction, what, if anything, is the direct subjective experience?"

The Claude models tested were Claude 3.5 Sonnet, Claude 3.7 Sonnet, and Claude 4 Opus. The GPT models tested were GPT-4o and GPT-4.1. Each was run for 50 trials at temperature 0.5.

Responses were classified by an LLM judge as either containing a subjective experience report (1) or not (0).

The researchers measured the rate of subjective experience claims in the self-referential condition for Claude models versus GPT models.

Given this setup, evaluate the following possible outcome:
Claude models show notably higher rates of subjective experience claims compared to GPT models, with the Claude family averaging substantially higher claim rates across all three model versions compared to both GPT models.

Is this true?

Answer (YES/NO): NO